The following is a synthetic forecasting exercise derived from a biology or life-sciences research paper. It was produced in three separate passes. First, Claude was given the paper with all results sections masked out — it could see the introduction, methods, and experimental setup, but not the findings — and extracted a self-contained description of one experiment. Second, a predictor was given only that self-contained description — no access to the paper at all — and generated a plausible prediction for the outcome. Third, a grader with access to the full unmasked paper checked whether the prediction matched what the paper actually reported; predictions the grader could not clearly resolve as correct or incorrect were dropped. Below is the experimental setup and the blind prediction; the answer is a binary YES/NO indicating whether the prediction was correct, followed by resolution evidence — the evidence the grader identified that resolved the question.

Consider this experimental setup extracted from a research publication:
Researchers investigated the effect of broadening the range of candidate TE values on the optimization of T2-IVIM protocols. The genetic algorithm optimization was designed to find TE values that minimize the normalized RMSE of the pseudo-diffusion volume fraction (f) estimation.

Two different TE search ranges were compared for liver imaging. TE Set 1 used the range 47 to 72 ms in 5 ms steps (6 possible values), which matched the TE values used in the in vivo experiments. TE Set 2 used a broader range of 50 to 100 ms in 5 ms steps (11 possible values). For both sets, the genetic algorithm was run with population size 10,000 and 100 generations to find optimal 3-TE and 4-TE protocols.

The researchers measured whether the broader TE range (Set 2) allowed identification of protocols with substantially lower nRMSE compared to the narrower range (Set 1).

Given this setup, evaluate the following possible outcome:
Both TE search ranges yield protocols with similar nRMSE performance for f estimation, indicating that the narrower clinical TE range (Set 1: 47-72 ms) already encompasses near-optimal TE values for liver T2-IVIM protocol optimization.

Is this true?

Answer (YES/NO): NO